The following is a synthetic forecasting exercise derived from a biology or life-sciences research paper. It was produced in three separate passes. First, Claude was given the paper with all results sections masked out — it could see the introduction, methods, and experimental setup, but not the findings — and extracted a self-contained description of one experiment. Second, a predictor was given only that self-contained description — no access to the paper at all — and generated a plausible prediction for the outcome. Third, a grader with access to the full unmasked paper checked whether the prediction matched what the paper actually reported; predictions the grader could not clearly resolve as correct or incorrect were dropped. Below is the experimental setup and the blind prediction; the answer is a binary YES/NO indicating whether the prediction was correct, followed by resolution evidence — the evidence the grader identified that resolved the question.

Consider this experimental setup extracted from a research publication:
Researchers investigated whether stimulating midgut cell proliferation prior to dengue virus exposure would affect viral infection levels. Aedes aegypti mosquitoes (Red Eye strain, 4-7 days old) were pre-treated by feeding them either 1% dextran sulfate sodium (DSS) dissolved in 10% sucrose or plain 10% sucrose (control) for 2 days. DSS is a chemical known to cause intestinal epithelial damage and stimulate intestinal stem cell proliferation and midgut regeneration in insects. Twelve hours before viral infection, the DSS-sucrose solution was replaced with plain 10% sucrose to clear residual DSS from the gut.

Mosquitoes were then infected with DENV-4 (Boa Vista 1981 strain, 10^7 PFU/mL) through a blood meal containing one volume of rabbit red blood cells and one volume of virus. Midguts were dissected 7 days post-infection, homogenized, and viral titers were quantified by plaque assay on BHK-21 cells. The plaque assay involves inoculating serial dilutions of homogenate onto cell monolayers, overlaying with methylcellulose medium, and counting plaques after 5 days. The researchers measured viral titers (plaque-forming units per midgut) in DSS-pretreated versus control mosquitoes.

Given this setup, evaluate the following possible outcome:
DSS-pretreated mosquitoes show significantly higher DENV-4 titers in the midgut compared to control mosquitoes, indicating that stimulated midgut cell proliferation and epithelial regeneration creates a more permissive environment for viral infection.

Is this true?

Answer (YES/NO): NO